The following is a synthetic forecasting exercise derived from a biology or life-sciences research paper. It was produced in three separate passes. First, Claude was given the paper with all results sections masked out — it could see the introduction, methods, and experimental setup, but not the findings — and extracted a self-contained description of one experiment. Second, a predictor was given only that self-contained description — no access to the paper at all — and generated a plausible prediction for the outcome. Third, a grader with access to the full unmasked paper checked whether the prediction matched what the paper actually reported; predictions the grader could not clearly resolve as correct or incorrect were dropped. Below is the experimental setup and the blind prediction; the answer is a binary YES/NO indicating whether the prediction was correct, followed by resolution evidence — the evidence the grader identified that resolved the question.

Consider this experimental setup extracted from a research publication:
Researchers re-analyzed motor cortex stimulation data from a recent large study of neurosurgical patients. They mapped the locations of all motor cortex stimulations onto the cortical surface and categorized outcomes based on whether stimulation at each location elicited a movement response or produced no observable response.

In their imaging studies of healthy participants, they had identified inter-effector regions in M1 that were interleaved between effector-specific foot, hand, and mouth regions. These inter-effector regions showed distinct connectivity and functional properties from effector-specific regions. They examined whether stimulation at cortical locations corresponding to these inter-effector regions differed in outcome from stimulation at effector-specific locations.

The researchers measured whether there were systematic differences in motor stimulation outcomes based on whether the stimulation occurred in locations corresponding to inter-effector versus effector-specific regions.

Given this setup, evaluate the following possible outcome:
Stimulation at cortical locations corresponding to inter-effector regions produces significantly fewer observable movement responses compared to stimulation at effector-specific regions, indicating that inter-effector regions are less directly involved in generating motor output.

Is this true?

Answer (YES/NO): YES